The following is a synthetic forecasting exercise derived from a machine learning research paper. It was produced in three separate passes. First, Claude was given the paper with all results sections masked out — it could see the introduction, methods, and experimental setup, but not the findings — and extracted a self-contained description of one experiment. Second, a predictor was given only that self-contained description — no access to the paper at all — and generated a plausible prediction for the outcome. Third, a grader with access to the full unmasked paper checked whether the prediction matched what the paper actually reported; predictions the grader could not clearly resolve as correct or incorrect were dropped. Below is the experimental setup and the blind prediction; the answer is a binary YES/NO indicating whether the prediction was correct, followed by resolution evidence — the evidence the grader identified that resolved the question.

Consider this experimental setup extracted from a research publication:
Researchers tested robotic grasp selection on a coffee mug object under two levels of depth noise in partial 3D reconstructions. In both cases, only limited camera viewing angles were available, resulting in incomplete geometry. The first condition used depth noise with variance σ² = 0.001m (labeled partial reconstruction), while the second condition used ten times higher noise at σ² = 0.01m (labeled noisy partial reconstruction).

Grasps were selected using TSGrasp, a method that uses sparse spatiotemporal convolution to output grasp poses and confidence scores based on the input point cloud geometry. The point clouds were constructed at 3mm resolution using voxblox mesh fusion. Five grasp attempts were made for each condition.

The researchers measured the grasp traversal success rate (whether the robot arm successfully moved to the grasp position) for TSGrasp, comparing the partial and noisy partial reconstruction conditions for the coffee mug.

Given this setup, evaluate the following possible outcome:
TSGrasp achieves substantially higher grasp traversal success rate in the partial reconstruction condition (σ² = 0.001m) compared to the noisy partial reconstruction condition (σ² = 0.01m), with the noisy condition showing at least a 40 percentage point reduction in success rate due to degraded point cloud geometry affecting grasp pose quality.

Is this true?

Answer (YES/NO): YES